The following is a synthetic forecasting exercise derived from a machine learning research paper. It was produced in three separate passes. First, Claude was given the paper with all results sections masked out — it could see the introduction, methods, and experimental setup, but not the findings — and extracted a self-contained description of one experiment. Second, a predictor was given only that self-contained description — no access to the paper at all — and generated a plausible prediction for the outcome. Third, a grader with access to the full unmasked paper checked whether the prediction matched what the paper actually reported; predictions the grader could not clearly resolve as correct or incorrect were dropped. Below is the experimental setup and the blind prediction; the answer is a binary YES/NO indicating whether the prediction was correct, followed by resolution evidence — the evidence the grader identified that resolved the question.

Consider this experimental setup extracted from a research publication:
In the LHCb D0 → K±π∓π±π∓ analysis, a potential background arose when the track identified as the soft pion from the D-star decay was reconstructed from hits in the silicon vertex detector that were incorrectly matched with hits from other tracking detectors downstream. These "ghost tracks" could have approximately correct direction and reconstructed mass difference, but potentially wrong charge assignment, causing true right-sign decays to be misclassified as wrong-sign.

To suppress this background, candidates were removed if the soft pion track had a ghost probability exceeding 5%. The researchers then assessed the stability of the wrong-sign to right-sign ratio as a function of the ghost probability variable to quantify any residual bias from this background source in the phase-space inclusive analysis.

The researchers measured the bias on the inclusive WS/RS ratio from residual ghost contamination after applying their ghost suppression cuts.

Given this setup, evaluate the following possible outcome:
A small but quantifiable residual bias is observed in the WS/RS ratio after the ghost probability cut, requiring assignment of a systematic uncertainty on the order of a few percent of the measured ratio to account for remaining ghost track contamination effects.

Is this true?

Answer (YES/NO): NO